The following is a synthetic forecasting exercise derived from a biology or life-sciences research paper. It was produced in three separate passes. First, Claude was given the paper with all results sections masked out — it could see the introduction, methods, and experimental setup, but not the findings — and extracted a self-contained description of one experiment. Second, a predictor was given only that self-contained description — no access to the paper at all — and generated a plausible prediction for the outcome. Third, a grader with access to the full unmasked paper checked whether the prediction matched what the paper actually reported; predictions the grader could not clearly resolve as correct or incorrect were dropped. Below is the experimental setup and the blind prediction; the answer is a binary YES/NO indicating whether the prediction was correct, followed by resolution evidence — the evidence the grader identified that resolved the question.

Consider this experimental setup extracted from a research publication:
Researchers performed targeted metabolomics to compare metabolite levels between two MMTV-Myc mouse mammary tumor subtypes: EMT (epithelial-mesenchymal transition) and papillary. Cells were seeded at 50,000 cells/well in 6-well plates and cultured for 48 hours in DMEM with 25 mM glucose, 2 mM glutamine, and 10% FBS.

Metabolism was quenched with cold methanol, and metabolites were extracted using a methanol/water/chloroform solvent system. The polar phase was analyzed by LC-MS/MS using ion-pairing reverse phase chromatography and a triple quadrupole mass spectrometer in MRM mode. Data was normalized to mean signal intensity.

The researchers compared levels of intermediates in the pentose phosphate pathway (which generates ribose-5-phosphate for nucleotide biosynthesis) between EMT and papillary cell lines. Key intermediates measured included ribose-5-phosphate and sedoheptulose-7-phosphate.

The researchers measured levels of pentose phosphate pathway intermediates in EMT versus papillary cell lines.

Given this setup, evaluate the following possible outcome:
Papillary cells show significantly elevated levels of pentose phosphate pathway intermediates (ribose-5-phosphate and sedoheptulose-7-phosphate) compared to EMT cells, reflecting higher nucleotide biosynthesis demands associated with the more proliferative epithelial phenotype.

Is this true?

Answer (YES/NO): NO